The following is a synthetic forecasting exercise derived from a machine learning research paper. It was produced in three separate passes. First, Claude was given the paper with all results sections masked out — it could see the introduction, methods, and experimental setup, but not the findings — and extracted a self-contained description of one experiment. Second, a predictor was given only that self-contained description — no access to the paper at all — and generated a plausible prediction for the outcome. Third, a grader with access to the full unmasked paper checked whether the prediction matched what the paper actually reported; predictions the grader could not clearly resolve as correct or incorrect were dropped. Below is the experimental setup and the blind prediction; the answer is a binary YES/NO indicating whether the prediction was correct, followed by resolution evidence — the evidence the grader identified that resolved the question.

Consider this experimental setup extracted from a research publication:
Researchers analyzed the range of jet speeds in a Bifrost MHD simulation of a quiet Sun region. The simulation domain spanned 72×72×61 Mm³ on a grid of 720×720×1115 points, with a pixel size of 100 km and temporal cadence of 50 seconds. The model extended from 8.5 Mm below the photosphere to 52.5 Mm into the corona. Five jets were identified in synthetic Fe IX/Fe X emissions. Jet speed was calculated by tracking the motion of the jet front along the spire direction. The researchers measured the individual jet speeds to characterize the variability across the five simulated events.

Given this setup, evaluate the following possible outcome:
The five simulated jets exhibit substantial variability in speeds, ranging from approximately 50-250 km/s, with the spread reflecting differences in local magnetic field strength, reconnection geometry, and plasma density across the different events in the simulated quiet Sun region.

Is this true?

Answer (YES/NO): NO